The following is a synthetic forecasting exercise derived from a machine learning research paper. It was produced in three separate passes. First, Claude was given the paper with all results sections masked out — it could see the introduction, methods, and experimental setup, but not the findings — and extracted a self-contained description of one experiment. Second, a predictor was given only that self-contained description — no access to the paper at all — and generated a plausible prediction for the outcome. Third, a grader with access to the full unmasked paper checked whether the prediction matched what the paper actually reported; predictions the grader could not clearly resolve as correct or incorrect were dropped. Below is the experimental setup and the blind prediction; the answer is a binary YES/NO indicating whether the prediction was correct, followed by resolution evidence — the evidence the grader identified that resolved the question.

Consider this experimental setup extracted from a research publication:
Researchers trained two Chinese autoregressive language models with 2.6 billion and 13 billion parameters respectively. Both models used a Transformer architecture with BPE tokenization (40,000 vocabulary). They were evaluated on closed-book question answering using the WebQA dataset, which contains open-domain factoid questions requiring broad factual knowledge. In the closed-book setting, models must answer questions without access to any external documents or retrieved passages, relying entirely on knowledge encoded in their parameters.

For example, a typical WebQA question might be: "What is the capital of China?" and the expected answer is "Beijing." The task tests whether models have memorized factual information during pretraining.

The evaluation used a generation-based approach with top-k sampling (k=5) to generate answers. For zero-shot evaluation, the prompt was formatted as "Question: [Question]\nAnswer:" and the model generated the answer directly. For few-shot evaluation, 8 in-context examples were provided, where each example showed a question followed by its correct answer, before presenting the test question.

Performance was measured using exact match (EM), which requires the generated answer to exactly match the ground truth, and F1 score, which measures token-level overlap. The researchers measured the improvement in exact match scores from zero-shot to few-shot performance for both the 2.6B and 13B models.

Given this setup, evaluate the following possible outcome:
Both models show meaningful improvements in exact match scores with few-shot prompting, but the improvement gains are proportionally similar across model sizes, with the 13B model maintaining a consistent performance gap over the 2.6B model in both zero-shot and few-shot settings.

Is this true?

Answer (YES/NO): NO